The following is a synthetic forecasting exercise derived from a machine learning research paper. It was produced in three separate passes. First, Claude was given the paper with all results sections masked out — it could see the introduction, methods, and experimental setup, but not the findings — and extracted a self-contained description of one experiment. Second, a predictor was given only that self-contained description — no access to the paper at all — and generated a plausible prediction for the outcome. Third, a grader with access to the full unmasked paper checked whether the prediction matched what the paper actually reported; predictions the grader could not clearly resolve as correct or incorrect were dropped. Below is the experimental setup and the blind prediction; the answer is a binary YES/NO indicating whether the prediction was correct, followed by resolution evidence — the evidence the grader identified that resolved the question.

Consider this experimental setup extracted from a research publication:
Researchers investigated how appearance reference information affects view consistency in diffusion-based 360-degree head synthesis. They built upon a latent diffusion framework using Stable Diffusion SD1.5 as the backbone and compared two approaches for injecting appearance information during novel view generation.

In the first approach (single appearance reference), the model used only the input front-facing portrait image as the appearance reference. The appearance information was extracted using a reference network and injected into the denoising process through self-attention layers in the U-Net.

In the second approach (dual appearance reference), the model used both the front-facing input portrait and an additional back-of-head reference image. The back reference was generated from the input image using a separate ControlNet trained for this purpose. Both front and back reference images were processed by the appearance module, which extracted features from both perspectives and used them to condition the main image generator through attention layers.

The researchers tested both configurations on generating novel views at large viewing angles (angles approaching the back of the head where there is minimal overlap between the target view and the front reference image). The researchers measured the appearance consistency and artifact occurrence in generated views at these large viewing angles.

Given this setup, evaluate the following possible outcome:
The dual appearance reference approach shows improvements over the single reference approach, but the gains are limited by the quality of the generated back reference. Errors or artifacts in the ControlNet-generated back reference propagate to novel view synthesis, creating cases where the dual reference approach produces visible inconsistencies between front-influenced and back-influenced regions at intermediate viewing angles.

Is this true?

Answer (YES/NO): NO